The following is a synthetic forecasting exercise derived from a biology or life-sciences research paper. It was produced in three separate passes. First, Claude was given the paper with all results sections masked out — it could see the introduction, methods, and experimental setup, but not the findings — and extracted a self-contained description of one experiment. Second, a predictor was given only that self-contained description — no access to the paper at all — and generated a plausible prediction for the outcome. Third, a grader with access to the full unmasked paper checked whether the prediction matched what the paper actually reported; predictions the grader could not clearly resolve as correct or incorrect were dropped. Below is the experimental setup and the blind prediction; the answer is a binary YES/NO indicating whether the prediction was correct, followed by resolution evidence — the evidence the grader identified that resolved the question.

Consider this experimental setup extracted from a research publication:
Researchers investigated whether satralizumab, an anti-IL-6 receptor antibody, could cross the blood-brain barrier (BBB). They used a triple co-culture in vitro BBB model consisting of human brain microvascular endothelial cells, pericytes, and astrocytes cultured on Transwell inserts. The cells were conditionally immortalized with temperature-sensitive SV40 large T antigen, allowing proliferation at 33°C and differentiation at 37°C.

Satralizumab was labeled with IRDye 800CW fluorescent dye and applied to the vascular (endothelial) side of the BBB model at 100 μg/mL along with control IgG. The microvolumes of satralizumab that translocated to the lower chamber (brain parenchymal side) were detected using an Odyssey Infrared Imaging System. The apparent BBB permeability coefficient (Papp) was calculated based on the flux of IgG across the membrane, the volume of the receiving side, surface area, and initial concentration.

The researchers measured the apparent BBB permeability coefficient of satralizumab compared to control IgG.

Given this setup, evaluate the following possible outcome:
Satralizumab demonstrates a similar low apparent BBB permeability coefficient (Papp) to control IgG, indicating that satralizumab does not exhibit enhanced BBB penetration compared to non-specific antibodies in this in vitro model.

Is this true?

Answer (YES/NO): NO